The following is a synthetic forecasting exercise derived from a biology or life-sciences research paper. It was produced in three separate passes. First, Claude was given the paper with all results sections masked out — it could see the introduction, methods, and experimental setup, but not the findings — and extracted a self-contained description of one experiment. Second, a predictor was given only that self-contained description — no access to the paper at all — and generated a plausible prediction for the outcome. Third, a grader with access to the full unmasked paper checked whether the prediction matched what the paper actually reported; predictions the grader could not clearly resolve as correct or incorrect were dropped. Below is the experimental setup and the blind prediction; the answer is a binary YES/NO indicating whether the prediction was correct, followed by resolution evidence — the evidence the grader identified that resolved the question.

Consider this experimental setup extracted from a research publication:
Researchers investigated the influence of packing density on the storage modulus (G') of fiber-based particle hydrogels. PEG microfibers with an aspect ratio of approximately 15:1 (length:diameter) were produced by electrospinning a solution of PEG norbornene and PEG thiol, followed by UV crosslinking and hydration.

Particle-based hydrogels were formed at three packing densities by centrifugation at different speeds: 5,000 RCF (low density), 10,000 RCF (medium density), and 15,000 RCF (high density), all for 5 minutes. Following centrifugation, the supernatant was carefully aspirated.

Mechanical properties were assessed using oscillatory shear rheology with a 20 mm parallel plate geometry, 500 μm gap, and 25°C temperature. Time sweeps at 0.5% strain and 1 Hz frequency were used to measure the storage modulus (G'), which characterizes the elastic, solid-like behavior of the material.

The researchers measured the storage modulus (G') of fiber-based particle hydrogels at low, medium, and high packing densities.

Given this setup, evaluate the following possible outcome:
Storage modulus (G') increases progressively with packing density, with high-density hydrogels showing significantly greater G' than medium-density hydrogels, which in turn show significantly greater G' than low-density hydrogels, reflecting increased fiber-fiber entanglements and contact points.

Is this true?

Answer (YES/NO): NO